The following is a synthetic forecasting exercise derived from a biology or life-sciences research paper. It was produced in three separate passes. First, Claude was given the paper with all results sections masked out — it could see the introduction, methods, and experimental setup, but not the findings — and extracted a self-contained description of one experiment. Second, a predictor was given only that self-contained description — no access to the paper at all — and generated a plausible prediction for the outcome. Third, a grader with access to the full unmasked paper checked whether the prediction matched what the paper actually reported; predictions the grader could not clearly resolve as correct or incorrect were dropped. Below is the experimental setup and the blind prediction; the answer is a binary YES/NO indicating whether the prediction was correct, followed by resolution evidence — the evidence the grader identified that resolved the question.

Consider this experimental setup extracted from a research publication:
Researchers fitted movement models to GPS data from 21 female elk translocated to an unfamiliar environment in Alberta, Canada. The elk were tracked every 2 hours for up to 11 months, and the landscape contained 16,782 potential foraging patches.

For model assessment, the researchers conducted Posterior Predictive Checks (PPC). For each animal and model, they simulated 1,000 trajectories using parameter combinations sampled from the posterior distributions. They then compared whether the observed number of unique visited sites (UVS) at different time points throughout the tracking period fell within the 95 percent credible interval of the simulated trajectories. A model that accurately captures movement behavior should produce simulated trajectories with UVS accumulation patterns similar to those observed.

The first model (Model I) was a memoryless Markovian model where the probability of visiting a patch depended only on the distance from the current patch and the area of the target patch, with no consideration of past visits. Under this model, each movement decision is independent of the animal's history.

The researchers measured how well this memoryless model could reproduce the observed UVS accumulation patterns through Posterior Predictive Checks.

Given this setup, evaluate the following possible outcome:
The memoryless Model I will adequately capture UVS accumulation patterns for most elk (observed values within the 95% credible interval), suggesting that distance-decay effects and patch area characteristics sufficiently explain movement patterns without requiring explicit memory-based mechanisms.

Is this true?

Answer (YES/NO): NO